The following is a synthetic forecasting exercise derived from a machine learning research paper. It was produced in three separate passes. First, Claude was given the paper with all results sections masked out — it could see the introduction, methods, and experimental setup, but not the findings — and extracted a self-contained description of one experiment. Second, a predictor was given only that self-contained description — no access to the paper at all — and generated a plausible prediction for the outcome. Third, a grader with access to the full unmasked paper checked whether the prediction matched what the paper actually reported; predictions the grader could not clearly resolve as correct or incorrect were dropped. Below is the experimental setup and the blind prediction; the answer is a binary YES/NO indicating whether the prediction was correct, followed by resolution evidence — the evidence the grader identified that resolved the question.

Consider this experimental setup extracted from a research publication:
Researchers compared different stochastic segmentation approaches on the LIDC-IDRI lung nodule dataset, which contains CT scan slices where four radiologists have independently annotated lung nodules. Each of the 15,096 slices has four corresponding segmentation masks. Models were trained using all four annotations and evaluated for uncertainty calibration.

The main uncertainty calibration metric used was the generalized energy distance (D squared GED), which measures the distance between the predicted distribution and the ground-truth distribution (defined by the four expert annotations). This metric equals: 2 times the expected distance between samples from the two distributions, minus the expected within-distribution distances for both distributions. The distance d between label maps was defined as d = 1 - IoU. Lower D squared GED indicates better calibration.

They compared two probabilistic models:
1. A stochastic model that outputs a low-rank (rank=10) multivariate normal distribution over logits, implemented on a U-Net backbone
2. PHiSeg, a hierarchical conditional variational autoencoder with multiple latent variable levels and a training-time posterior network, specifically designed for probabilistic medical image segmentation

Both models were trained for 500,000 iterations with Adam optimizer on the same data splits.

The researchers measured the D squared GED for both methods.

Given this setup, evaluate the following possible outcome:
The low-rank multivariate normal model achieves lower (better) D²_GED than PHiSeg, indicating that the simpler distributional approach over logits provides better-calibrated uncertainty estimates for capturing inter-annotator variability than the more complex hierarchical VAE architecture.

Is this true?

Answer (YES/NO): NO